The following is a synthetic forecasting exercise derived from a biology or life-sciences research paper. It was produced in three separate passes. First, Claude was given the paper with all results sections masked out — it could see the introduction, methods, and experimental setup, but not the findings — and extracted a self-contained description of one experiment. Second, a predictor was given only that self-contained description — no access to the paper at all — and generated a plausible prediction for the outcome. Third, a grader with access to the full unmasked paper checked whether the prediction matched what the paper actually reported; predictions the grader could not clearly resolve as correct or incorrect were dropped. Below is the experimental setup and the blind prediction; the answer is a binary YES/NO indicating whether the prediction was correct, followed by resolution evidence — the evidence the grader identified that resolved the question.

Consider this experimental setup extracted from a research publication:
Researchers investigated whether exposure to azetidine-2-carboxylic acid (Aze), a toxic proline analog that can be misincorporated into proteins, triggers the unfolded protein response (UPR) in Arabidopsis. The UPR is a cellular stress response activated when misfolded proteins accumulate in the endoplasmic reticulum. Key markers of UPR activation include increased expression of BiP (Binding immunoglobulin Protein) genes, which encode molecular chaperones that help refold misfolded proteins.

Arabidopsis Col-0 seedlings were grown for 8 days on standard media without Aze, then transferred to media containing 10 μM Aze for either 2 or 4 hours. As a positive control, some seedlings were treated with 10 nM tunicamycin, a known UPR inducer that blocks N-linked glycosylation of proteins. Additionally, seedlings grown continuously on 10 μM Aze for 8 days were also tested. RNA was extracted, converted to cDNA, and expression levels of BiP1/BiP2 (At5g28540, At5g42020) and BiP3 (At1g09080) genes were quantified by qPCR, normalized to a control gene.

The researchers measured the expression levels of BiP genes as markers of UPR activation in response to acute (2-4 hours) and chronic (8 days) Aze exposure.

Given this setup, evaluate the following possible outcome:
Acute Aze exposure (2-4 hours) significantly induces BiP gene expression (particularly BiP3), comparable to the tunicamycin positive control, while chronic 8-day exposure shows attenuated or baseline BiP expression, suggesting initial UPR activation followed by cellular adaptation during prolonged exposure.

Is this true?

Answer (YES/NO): NO